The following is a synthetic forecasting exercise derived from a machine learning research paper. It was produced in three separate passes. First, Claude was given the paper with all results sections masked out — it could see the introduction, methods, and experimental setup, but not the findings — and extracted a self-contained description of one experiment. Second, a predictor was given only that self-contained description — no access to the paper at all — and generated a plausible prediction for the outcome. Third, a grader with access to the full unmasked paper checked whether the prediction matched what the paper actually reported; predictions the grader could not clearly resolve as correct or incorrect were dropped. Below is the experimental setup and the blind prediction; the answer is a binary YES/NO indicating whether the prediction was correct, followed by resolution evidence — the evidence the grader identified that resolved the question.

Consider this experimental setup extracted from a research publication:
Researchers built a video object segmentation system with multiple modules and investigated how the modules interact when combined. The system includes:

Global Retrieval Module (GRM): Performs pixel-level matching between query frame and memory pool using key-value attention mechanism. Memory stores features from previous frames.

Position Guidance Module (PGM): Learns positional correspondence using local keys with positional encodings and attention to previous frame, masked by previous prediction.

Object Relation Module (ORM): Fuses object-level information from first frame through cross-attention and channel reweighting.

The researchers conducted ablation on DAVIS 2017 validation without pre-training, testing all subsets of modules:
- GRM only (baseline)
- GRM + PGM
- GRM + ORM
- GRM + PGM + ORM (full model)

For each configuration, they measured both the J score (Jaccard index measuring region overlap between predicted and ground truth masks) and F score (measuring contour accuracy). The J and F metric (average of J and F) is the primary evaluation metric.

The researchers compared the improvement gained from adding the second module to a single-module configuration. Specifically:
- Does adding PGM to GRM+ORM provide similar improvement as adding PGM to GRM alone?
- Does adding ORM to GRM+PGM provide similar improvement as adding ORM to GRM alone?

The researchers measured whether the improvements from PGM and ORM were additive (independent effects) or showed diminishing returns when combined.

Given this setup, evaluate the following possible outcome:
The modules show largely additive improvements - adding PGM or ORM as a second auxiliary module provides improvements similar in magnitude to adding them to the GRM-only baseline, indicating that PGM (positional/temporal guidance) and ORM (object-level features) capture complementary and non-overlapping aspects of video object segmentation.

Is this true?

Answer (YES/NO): YES